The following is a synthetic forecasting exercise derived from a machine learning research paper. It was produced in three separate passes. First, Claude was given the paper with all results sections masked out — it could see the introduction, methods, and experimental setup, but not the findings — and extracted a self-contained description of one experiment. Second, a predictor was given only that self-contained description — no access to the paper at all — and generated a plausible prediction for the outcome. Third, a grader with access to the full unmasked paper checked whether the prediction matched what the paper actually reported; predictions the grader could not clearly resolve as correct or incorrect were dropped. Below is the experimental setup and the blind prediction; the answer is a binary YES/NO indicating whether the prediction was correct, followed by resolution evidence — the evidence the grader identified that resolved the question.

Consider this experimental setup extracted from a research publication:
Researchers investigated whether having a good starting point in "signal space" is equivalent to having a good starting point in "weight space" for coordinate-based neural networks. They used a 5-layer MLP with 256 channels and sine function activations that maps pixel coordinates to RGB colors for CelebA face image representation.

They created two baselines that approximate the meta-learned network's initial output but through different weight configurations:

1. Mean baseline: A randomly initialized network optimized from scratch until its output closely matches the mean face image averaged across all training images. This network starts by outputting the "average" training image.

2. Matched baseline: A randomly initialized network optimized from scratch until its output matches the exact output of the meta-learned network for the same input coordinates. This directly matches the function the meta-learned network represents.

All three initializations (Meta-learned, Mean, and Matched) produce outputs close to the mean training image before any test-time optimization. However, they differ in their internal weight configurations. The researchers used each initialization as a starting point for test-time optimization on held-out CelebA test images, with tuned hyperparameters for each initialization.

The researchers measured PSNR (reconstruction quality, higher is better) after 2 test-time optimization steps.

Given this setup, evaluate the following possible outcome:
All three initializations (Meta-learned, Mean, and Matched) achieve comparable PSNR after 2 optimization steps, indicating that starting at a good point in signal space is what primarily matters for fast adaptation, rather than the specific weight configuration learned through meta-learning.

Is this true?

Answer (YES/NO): NO